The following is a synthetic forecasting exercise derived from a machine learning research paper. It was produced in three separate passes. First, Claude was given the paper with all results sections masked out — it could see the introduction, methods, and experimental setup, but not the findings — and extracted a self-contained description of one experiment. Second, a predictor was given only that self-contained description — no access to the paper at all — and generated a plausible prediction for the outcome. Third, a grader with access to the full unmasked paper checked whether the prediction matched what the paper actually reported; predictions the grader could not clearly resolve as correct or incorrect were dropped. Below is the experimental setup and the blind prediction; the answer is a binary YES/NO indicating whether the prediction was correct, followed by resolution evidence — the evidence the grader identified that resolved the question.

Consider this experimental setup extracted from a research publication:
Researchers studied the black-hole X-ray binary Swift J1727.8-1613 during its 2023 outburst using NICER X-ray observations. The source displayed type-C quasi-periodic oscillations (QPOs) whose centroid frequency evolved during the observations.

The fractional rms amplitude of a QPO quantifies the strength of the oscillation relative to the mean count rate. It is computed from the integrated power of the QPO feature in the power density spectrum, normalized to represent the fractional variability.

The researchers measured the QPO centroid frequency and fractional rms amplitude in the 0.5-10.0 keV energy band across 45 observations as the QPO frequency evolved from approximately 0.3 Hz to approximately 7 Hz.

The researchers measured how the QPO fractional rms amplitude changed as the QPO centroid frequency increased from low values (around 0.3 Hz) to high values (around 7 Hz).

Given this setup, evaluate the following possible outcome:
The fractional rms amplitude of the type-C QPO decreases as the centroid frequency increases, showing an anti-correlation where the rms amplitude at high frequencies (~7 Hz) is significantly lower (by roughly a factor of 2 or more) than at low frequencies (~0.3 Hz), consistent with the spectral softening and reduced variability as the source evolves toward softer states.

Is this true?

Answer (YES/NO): NO